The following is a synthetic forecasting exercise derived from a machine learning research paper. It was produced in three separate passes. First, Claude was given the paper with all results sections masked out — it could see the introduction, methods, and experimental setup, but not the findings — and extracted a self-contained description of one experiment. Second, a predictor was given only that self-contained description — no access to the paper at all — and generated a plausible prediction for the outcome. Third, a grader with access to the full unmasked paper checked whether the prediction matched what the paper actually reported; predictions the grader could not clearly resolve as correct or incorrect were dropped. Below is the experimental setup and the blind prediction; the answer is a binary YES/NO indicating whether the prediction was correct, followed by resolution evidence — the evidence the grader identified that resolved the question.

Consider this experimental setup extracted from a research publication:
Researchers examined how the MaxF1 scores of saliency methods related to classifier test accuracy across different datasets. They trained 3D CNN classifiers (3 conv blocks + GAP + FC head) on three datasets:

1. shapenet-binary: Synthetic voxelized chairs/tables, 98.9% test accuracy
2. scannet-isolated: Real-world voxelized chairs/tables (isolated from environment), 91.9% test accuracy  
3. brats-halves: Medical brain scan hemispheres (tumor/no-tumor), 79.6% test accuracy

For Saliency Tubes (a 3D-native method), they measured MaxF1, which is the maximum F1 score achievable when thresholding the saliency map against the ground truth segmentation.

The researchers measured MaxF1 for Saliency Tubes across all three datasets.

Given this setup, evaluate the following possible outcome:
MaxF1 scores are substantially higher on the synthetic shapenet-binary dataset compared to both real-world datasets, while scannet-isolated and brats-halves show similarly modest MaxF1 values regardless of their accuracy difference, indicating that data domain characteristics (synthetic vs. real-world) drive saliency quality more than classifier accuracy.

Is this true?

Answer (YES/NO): YES